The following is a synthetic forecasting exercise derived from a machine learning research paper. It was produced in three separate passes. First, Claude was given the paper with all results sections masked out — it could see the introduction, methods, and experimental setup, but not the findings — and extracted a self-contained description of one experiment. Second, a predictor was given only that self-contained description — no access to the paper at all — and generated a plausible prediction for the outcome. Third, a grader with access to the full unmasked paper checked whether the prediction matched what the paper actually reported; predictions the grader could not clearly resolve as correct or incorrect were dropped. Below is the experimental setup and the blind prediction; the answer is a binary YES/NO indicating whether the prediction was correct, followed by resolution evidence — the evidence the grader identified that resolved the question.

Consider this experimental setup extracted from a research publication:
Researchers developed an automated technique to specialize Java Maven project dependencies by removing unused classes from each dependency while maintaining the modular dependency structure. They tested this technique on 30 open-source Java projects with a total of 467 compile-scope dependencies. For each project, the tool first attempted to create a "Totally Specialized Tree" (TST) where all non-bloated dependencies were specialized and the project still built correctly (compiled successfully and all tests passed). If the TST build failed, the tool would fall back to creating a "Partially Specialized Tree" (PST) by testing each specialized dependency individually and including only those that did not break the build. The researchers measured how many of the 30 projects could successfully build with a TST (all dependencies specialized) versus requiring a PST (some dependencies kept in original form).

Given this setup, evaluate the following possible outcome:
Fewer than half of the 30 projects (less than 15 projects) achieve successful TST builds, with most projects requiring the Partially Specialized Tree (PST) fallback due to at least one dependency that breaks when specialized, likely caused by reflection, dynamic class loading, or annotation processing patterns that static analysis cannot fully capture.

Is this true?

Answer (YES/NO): YES